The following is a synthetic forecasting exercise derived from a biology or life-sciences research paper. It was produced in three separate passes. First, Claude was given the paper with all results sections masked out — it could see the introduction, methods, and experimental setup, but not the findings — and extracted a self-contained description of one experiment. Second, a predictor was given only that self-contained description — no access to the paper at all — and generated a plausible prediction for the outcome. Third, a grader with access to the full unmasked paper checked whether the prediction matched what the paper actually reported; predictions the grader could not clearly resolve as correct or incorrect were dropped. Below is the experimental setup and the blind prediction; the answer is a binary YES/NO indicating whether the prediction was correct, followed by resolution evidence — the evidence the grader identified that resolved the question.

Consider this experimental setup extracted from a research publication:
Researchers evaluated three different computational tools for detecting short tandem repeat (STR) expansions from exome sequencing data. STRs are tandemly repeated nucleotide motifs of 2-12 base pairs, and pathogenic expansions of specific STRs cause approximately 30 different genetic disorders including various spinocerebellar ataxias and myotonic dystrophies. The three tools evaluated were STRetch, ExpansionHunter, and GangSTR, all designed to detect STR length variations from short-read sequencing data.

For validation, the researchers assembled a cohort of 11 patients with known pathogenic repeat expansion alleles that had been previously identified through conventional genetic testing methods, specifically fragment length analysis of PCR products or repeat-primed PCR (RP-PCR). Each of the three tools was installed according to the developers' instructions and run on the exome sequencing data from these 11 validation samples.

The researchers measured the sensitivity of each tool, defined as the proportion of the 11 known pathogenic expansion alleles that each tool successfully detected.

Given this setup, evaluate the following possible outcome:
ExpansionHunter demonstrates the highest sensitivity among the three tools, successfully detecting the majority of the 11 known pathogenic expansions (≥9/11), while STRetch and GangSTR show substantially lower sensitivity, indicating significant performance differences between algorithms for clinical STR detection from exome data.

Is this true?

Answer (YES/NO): YES